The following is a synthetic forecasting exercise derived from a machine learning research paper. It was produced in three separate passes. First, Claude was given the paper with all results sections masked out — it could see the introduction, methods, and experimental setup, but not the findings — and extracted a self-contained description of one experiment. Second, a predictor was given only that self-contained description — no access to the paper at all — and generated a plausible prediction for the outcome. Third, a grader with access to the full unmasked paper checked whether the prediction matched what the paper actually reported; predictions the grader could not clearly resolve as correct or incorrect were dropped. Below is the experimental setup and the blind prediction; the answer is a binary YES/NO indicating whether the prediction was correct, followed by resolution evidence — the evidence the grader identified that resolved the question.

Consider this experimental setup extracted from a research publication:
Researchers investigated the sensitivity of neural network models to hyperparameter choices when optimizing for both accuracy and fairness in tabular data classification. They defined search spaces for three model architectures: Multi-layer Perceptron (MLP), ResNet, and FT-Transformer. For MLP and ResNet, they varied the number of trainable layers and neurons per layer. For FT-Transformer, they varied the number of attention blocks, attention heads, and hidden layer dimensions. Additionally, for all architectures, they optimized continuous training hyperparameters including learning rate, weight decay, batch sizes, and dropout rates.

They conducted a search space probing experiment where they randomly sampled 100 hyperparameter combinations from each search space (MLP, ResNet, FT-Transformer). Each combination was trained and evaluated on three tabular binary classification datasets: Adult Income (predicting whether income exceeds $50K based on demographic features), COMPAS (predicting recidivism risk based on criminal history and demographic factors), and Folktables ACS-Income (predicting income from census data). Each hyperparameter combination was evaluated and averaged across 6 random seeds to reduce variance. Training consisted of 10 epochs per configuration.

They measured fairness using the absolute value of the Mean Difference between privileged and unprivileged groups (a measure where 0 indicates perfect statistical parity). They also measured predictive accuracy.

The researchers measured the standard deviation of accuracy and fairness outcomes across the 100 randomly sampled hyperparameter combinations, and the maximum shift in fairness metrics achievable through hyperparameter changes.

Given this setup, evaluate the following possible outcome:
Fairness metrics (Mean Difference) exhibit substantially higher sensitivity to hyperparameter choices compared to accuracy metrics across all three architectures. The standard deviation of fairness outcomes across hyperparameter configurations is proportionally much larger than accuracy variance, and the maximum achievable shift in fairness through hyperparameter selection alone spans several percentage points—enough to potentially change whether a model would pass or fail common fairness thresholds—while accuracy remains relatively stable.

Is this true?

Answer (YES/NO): NO